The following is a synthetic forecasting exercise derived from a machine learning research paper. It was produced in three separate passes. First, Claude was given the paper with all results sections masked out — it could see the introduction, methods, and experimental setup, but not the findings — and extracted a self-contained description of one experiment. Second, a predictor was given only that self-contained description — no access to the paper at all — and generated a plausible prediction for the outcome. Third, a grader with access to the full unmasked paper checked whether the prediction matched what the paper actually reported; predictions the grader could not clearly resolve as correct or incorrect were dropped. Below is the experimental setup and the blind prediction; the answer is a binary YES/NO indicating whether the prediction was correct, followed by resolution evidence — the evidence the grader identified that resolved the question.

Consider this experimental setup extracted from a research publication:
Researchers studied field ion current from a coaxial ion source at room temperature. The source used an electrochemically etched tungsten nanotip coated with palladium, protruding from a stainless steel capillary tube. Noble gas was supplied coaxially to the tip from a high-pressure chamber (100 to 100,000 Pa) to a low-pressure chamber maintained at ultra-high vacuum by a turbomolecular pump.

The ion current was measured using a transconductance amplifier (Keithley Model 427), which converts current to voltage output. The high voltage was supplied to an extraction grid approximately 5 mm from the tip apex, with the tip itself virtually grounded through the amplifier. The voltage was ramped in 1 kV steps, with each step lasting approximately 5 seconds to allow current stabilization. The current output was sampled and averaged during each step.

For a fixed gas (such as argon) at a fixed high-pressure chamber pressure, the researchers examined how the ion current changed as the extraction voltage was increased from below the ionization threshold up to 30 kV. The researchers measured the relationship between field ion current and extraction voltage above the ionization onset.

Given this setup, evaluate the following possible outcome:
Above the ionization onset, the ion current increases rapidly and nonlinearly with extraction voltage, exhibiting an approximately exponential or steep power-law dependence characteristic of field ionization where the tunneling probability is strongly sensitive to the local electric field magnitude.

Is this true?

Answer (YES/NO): NO